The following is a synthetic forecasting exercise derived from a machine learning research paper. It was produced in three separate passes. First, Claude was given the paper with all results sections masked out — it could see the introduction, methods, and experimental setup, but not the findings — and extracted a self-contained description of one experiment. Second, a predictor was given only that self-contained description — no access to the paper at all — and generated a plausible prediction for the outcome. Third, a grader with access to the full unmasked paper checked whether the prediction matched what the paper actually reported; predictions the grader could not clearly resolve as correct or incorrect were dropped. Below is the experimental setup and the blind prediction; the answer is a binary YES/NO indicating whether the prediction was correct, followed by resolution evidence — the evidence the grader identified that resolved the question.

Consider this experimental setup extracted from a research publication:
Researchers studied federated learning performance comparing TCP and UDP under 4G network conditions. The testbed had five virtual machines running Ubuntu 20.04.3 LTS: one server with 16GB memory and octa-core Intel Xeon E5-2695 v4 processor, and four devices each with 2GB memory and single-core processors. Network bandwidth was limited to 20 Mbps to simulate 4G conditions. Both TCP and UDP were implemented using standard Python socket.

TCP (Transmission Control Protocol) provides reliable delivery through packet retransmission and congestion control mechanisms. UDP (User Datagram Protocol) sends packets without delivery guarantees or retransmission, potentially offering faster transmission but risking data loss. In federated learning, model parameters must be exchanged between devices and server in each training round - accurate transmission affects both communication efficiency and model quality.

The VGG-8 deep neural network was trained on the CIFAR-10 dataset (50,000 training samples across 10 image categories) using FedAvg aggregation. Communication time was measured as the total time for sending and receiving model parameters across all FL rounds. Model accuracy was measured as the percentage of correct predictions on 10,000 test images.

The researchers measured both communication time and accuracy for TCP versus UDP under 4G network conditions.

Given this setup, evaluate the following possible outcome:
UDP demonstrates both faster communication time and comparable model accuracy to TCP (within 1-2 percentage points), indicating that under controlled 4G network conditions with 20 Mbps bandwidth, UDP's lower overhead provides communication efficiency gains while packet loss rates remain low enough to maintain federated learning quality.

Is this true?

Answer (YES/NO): NO